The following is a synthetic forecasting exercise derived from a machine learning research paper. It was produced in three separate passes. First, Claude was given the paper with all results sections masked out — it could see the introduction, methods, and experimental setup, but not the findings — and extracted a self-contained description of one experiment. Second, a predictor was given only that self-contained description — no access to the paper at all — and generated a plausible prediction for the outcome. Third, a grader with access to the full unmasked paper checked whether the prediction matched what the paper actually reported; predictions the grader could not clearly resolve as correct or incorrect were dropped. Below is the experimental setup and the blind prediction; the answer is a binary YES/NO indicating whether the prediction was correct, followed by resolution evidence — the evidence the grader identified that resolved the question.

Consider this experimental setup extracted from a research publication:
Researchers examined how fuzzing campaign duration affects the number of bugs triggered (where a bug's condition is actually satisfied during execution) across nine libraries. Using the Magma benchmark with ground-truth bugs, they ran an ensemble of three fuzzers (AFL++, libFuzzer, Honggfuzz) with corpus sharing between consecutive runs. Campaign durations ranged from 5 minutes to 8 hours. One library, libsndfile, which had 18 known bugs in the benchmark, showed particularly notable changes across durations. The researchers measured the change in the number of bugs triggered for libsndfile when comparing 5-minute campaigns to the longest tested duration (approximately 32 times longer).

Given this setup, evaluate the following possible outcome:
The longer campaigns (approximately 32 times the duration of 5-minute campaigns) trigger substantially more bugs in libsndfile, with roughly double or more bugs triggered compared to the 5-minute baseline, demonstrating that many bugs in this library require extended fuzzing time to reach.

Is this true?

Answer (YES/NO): YES